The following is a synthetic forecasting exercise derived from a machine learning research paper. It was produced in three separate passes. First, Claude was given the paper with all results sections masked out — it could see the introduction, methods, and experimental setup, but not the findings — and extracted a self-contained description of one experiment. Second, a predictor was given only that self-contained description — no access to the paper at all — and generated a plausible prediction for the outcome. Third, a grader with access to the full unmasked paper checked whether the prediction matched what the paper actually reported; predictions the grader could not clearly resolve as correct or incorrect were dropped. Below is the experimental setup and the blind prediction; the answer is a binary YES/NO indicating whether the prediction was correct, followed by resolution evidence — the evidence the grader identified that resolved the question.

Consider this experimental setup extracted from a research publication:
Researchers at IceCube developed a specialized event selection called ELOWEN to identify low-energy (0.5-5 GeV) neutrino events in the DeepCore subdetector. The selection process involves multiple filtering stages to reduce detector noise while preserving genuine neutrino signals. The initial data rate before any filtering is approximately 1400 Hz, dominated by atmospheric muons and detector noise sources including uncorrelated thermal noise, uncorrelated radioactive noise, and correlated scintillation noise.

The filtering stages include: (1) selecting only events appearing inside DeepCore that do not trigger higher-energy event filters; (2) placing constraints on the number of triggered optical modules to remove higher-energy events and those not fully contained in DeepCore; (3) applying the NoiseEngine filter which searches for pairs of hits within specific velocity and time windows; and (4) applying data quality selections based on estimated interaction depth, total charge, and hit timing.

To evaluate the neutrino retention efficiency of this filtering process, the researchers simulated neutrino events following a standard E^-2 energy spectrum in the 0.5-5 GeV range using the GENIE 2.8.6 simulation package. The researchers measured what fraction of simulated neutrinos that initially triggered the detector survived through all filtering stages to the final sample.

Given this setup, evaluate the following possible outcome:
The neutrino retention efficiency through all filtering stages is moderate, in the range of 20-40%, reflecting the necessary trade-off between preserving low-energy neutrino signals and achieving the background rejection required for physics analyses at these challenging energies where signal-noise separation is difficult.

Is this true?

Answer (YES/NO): YES